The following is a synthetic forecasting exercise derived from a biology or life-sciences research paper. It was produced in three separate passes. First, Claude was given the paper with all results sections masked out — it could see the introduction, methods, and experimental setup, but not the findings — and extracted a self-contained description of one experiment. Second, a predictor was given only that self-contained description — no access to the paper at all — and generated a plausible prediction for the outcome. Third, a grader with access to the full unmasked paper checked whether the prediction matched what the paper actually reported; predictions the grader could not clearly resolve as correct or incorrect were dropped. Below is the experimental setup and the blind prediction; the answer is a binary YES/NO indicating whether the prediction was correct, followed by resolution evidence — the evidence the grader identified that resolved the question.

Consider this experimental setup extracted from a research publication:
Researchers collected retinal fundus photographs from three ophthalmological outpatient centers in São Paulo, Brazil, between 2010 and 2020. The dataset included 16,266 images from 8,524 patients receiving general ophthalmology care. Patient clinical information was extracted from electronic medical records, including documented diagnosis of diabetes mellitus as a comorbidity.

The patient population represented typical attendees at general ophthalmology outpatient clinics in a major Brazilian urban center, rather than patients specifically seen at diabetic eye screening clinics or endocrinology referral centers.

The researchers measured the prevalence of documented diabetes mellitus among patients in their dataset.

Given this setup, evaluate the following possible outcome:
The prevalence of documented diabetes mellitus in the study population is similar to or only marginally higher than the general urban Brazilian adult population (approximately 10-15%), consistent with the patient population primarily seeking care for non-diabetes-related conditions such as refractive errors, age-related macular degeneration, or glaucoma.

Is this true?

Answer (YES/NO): NO